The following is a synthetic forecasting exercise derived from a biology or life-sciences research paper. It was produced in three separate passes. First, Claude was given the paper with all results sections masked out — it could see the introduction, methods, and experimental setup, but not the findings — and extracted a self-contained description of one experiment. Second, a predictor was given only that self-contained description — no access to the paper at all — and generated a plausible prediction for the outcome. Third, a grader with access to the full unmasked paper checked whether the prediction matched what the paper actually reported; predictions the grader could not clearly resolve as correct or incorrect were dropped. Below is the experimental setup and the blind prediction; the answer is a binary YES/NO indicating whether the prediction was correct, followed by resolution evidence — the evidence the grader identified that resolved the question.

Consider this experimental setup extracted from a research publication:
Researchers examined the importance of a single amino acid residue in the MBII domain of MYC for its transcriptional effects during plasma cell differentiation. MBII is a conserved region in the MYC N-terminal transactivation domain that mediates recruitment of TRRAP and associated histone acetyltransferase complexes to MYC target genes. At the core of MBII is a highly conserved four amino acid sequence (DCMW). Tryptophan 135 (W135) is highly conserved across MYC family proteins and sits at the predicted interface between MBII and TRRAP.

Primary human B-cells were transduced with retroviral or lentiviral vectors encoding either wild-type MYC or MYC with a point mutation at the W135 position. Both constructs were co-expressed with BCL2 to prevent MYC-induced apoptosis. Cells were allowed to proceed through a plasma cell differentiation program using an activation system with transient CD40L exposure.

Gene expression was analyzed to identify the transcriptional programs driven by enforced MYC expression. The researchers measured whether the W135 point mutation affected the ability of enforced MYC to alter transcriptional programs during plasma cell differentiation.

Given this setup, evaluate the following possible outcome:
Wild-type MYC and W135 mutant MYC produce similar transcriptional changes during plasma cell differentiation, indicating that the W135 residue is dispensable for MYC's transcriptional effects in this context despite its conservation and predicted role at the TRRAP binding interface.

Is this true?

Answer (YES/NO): NO